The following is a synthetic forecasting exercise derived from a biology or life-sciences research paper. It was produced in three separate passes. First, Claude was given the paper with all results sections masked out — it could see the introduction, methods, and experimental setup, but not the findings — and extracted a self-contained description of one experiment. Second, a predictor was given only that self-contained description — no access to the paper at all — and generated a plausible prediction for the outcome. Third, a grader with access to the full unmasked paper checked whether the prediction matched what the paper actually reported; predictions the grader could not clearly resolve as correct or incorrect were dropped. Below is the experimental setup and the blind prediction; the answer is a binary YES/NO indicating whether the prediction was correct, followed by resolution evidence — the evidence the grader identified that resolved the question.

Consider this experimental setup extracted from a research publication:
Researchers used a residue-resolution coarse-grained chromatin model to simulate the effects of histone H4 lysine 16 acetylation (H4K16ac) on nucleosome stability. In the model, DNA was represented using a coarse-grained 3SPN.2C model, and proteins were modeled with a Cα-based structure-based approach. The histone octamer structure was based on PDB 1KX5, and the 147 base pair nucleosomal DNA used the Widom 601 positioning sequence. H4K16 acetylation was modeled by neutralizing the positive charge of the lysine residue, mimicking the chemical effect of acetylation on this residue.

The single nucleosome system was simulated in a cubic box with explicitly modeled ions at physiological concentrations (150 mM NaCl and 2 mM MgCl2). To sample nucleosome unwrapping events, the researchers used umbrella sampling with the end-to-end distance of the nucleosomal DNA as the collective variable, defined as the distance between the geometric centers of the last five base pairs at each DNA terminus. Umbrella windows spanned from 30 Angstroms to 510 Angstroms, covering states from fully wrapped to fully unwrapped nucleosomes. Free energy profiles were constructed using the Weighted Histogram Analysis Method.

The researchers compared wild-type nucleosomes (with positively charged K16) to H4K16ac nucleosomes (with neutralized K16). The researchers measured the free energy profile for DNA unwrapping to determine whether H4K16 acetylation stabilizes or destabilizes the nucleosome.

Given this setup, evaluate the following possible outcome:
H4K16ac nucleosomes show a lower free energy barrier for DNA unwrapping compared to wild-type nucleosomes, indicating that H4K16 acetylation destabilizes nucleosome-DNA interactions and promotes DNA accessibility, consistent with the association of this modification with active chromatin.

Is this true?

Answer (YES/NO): NO